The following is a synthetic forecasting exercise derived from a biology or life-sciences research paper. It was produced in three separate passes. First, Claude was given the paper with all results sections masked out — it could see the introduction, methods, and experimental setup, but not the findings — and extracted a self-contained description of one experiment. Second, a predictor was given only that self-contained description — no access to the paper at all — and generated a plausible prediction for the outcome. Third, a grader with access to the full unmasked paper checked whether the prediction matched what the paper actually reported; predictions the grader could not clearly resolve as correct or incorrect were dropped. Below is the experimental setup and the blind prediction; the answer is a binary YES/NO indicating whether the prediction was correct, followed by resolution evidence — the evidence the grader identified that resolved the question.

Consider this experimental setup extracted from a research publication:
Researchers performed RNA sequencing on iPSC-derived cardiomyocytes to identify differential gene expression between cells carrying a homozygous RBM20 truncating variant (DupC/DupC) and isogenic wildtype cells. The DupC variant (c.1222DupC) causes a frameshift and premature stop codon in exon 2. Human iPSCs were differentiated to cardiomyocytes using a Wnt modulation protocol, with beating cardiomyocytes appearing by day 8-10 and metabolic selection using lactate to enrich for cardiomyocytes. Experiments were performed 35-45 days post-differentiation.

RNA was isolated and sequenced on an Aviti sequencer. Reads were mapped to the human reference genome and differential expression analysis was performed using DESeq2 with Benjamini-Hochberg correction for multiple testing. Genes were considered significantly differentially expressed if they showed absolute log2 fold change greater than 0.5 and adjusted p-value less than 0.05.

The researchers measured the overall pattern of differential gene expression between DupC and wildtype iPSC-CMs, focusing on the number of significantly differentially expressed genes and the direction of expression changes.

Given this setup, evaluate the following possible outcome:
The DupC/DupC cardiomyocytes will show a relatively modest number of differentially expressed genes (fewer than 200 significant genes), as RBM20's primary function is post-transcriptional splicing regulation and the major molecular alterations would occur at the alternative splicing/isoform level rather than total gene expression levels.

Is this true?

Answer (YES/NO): NO